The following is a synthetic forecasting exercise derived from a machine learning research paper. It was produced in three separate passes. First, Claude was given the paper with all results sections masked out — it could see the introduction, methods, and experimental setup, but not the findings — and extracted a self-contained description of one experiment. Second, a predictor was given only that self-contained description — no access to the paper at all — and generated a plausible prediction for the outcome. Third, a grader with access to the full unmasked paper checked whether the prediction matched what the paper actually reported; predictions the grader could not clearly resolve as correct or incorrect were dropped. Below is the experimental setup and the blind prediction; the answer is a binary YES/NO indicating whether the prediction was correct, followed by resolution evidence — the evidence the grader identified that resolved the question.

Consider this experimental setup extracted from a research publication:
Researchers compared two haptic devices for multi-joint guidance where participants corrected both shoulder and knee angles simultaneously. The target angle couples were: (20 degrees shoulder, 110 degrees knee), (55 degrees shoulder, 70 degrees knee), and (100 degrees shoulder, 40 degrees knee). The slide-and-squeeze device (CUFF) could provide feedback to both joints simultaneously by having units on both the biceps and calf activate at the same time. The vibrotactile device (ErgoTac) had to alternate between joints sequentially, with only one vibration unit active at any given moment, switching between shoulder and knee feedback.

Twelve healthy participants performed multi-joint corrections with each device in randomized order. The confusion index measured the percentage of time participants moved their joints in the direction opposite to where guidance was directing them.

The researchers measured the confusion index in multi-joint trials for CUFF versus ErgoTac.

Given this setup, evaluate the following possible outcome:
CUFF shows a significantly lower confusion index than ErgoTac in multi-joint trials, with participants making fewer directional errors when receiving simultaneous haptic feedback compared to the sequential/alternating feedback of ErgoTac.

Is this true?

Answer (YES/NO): NO